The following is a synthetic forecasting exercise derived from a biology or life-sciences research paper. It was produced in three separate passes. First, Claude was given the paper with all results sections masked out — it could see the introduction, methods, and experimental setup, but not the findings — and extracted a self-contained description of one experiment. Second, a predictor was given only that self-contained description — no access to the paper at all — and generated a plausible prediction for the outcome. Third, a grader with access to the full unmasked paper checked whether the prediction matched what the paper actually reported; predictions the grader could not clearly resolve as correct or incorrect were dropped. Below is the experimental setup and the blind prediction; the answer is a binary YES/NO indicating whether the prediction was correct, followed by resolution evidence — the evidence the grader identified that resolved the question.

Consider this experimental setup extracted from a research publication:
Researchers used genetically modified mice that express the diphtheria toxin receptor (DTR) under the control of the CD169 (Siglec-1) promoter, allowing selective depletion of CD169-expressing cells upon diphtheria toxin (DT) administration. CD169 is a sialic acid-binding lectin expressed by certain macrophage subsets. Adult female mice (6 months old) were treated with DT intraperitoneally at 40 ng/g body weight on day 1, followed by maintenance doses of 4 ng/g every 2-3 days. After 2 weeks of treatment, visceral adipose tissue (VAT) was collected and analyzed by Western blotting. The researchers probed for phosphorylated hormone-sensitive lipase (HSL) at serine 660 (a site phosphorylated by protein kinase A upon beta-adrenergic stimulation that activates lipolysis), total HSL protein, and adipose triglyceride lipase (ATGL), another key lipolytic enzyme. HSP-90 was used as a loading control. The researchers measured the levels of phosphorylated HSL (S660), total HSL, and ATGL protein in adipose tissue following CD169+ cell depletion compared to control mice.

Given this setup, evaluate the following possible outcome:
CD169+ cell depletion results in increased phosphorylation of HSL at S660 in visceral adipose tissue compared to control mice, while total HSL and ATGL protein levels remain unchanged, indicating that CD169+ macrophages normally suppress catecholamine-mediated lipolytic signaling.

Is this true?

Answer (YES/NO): NO